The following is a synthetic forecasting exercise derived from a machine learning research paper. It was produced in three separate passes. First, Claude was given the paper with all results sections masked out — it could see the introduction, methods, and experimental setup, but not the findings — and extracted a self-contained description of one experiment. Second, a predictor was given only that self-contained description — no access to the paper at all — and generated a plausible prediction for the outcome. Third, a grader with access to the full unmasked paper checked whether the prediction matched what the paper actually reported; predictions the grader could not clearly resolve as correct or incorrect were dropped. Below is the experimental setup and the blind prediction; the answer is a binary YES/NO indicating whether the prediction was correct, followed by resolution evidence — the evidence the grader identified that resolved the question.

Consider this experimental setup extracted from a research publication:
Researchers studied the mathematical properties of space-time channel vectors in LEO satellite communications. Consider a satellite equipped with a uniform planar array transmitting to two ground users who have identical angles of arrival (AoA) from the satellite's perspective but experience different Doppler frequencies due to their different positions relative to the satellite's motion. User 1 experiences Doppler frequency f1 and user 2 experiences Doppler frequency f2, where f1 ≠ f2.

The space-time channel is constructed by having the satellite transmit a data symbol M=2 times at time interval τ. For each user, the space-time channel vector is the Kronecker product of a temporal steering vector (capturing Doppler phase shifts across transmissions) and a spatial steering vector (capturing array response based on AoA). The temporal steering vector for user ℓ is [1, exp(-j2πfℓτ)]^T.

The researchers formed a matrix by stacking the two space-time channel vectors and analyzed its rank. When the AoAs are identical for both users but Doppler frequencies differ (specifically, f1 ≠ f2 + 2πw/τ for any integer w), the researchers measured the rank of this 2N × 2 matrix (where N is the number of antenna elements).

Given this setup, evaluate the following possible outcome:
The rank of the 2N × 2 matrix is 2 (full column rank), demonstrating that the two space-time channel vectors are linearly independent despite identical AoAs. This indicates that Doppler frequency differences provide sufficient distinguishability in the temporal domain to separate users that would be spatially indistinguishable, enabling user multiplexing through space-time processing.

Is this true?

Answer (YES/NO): YES